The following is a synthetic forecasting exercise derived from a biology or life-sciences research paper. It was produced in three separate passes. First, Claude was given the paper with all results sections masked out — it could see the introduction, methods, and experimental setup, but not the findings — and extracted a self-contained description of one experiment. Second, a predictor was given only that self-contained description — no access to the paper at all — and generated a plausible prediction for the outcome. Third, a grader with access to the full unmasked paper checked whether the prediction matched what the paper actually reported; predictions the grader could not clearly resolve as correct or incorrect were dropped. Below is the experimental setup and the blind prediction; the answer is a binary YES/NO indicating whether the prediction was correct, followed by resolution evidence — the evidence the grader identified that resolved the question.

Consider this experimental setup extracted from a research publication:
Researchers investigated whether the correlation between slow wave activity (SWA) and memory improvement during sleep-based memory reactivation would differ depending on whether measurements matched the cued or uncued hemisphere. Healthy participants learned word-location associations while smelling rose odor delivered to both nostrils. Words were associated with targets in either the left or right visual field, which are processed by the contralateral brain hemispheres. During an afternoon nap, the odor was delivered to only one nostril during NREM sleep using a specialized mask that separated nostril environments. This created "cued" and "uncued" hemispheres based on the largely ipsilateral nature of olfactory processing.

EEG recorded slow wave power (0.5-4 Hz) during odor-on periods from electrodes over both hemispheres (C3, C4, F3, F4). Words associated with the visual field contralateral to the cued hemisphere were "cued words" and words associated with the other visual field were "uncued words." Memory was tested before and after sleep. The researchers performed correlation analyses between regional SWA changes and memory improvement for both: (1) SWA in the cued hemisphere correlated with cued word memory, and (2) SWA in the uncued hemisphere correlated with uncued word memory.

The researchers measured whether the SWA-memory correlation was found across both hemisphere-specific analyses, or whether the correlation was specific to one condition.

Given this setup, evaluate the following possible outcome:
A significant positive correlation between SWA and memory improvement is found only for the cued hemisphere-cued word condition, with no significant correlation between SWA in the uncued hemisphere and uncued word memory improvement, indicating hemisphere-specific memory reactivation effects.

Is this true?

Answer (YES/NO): NO